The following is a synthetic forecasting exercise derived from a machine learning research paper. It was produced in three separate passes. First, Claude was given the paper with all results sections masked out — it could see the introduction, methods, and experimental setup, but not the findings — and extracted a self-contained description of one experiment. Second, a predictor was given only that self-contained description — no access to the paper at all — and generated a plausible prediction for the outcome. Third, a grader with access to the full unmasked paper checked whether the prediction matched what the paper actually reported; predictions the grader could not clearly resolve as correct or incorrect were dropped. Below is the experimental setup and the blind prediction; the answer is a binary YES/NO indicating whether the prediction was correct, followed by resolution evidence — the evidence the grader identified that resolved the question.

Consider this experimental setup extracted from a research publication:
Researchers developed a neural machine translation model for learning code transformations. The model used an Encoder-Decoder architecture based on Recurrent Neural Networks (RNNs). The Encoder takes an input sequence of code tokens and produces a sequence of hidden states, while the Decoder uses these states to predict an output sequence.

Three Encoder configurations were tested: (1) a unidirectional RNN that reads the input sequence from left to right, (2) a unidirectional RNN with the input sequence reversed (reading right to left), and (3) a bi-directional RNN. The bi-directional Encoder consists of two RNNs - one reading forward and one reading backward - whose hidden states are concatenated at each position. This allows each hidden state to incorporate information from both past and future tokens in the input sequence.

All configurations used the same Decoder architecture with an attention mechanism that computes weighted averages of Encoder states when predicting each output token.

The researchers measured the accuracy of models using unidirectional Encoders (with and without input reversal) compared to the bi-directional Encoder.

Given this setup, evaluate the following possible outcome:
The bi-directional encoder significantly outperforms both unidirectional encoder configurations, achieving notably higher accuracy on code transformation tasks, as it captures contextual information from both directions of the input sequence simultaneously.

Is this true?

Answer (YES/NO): YES